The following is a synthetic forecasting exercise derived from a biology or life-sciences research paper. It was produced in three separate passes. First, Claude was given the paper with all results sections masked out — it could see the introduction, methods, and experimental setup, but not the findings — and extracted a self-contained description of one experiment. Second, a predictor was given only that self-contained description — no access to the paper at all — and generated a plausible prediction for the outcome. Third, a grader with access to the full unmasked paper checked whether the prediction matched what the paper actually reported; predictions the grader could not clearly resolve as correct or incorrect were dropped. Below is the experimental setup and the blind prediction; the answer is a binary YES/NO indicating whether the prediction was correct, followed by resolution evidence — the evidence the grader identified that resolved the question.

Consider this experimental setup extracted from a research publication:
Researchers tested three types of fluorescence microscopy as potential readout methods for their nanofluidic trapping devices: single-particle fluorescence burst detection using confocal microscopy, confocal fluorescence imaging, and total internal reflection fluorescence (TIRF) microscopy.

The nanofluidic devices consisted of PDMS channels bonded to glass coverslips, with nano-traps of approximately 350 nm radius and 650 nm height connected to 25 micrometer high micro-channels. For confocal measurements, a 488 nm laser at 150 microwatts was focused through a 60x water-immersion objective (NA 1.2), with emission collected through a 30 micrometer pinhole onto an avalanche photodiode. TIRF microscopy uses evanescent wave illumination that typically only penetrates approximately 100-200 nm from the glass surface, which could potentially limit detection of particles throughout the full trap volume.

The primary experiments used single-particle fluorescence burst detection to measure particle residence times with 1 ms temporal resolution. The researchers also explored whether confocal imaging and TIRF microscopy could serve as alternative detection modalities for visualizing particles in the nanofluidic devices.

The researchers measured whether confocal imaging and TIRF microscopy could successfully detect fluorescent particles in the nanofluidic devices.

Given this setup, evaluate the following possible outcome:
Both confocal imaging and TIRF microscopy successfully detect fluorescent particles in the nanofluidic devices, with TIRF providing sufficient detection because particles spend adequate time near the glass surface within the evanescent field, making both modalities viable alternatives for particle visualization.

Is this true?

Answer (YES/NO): YES